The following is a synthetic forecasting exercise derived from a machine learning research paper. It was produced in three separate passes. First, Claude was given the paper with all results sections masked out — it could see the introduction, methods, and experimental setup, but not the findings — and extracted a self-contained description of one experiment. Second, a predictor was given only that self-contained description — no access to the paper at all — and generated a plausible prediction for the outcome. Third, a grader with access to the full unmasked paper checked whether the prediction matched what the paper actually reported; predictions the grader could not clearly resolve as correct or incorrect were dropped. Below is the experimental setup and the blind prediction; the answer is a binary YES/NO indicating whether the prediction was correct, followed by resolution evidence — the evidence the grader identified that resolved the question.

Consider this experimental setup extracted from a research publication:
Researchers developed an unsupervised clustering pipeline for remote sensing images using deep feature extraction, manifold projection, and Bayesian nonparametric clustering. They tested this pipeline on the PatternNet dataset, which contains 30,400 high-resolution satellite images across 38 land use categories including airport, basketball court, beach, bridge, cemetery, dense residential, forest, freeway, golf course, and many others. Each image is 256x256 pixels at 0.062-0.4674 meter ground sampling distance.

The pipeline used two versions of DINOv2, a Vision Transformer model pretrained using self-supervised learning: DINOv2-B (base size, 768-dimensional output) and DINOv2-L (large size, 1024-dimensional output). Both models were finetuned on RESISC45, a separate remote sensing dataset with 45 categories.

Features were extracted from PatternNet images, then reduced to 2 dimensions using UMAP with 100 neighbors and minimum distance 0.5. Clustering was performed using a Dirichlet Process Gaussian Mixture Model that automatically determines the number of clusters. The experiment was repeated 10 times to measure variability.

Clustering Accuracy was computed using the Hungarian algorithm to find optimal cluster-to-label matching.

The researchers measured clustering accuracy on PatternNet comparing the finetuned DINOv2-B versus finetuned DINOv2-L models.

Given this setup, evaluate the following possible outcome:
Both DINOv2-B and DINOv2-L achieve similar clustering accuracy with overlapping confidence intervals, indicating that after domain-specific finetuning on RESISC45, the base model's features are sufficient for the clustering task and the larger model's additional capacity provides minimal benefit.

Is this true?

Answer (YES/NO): YES